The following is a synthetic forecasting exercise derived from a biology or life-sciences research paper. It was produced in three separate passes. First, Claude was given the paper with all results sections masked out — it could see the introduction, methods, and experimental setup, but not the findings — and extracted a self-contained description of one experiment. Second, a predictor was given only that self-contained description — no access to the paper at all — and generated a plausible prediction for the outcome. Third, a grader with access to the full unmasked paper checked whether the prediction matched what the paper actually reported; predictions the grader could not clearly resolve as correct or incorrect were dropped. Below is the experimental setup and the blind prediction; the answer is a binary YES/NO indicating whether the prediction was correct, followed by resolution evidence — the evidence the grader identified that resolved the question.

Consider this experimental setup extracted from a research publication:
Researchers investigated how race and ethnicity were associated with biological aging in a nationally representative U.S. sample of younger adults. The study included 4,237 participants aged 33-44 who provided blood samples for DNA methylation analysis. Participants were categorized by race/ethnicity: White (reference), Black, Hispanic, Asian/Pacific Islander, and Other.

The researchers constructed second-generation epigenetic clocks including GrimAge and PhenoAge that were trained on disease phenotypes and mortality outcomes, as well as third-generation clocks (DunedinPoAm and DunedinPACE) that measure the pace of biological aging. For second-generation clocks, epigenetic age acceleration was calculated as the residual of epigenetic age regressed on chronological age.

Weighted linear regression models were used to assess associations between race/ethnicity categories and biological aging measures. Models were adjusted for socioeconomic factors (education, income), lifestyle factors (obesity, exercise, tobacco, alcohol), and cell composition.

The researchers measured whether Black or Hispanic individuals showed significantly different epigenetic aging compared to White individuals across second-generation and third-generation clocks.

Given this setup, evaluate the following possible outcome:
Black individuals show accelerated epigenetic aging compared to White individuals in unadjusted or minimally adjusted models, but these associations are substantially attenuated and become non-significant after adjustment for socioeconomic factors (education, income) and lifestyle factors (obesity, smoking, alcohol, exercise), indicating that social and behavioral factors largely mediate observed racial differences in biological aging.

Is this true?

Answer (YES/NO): NO